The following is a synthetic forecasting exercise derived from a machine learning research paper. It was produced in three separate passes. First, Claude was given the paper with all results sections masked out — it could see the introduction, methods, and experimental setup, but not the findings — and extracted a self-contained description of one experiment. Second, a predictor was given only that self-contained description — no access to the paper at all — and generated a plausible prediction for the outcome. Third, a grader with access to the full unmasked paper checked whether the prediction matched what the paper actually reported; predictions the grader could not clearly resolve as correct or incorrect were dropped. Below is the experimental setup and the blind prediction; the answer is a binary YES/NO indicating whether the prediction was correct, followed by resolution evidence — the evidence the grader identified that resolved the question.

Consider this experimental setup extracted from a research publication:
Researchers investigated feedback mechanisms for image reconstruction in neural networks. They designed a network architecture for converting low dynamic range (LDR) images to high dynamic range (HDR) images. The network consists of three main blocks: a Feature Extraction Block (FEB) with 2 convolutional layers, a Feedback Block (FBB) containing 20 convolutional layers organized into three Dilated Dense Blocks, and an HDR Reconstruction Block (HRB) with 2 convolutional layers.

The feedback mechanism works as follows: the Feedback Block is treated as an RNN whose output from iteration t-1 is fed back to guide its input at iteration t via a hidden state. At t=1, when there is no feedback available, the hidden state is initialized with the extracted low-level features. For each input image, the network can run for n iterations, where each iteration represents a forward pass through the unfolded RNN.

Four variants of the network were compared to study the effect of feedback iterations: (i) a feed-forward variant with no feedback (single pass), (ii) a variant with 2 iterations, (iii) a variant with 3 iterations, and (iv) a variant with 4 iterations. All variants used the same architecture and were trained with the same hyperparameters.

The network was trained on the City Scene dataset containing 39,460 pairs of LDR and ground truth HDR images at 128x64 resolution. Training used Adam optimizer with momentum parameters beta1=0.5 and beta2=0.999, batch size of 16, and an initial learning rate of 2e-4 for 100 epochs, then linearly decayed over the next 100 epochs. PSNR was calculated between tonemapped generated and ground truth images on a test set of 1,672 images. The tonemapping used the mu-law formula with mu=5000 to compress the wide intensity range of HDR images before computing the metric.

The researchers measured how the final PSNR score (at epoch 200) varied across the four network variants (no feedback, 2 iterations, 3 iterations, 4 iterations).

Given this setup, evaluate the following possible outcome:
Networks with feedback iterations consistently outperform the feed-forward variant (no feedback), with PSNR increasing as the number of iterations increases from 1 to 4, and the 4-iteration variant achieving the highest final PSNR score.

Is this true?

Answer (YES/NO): YES